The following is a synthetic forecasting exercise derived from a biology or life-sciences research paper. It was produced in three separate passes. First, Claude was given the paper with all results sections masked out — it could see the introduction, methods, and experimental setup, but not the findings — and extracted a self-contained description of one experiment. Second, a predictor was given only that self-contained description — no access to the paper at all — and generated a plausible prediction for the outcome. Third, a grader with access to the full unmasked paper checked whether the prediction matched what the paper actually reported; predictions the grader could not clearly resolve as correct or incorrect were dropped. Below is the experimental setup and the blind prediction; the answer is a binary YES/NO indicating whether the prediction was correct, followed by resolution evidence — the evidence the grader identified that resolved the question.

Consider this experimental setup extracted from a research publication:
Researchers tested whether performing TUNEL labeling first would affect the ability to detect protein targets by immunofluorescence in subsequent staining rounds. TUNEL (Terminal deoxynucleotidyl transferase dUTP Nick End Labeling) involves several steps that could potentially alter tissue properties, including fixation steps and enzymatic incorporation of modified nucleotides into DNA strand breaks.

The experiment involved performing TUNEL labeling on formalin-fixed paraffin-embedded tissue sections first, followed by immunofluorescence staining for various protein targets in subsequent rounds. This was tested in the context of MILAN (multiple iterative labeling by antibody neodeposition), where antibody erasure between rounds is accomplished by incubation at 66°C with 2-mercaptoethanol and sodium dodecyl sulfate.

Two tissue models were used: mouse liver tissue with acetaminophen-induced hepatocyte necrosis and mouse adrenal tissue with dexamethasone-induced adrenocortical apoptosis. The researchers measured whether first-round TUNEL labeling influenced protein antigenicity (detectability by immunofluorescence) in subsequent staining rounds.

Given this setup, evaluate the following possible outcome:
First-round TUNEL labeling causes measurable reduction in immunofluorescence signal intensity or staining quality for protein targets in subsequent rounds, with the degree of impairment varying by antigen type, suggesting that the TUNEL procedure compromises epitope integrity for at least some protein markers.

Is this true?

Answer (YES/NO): NO